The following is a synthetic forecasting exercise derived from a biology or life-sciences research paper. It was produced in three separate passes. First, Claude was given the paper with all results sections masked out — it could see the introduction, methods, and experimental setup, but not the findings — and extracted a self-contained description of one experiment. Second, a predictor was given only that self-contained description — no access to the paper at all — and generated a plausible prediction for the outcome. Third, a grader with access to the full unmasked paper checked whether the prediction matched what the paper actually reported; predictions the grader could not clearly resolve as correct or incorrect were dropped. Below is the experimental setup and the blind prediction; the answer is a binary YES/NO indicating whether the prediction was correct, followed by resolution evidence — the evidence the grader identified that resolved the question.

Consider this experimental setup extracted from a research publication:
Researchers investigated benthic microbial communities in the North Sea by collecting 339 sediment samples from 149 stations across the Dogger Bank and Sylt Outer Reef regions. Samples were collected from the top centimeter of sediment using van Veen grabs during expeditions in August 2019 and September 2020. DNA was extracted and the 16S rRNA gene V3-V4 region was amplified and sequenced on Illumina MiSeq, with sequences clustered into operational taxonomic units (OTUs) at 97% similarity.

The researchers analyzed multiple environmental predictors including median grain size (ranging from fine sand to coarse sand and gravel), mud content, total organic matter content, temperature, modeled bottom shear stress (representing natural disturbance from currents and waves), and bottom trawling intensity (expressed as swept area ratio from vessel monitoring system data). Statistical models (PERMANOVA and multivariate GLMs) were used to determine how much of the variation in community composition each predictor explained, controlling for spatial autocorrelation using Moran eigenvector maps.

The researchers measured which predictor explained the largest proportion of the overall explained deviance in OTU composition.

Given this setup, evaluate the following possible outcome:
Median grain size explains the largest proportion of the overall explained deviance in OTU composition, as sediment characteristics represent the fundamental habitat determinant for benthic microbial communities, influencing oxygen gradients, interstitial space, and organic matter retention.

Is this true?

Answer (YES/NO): YES